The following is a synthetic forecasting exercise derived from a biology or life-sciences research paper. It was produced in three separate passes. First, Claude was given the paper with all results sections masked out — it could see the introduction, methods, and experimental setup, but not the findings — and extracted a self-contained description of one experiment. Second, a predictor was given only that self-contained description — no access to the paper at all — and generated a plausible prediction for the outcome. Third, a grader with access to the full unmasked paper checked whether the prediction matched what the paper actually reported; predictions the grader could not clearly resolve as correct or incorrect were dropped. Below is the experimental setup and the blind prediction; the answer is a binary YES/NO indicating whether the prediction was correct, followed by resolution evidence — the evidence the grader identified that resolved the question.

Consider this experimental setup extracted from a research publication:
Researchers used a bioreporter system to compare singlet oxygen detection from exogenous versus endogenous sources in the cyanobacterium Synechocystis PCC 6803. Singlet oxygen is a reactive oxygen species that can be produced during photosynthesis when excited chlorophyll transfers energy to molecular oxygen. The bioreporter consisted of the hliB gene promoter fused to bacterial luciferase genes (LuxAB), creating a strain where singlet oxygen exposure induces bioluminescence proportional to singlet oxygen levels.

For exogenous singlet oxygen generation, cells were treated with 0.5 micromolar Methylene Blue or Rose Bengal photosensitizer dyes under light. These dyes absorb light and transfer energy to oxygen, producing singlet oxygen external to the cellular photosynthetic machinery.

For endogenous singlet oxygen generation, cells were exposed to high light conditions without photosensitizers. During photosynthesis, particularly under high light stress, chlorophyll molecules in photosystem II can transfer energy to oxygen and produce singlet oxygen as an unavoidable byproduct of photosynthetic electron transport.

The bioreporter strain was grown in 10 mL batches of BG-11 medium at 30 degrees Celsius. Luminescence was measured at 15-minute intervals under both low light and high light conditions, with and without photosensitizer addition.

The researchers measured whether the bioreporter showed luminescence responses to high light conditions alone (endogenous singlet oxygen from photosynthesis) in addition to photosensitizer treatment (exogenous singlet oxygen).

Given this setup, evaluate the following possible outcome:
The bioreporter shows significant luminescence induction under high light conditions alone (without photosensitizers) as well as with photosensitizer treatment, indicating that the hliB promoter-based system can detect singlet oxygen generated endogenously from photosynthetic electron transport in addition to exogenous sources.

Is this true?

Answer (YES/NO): YES